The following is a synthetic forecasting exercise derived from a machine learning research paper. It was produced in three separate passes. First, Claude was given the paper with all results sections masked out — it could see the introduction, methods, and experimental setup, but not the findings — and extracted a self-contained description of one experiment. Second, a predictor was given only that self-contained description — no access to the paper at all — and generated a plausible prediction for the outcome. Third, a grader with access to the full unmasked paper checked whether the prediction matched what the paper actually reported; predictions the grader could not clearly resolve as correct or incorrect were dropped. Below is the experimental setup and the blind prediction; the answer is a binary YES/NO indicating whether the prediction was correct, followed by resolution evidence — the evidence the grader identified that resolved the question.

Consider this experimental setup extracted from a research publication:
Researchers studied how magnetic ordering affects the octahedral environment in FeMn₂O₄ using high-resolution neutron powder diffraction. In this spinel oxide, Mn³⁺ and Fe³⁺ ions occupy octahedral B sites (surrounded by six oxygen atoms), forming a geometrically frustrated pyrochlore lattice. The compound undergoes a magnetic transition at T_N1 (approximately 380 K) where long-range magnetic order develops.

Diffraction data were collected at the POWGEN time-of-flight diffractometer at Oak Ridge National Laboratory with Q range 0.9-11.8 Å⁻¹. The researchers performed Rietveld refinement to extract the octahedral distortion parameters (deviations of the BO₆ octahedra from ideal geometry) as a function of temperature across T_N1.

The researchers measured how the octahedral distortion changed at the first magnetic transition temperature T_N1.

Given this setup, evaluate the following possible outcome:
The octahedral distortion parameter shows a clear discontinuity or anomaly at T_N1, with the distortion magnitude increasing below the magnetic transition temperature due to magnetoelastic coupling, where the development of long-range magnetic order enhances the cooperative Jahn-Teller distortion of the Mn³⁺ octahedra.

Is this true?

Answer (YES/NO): YES